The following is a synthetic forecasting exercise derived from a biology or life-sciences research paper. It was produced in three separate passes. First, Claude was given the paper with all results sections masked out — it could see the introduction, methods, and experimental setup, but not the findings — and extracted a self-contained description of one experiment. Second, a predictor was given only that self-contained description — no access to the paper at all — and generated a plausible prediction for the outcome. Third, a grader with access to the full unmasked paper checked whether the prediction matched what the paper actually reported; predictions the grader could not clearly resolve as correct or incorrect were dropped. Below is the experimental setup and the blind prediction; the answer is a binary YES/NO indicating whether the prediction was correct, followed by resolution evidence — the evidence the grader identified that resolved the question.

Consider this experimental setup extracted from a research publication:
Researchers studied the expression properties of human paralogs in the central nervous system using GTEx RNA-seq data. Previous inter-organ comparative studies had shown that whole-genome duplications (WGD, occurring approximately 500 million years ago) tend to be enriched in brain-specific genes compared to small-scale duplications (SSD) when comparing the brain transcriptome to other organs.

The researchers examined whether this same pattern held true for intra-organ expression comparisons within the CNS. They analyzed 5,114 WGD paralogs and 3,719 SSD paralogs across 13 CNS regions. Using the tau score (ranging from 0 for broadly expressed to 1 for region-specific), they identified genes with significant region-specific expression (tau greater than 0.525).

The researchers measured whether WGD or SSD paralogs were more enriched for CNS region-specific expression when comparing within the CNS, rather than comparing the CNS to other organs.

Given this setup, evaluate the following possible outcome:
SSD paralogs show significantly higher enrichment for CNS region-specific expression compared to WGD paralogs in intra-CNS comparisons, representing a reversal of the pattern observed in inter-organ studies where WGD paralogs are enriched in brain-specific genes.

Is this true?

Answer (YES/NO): YES